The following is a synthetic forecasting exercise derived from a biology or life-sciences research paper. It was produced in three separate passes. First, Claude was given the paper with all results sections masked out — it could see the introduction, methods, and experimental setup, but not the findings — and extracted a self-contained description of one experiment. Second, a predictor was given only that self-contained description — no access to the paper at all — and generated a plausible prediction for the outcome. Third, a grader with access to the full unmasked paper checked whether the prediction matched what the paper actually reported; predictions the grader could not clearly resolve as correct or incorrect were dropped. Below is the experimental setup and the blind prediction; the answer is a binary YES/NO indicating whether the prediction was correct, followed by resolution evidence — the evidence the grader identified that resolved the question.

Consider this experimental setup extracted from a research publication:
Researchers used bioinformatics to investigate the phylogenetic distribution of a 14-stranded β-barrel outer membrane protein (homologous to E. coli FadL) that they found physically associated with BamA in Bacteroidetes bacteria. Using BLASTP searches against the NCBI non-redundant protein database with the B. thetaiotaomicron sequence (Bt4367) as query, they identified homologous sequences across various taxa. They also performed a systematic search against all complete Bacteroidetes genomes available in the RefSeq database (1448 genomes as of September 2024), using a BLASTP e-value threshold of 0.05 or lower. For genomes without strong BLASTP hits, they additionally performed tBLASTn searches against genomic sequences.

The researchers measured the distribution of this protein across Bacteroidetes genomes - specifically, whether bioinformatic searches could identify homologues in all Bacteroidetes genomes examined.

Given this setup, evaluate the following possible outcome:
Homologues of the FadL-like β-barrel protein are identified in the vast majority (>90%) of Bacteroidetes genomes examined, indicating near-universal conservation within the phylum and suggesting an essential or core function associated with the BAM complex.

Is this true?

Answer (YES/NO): YES